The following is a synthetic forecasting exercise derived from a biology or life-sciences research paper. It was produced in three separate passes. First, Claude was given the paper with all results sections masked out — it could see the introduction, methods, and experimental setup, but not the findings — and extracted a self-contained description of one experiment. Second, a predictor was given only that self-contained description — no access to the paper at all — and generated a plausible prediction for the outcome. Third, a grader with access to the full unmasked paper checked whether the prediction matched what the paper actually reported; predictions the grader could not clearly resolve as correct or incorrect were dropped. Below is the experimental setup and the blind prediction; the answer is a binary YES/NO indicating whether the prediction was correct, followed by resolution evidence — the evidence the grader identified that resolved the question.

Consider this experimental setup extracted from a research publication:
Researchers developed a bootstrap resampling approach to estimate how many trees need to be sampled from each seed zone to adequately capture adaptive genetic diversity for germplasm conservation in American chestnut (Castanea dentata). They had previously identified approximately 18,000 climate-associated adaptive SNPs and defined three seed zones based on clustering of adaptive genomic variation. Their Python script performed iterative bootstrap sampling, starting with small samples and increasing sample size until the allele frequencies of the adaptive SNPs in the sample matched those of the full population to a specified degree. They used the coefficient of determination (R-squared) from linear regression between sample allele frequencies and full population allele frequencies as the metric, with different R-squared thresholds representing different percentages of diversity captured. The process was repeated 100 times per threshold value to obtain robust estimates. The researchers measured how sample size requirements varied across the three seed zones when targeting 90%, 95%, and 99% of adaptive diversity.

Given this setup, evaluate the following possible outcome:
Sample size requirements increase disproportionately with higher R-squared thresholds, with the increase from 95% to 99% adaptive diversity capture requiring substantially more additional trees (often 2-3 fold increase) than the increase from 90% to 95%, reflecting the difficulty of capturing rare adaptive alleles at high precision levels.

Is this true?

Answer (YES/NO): NO